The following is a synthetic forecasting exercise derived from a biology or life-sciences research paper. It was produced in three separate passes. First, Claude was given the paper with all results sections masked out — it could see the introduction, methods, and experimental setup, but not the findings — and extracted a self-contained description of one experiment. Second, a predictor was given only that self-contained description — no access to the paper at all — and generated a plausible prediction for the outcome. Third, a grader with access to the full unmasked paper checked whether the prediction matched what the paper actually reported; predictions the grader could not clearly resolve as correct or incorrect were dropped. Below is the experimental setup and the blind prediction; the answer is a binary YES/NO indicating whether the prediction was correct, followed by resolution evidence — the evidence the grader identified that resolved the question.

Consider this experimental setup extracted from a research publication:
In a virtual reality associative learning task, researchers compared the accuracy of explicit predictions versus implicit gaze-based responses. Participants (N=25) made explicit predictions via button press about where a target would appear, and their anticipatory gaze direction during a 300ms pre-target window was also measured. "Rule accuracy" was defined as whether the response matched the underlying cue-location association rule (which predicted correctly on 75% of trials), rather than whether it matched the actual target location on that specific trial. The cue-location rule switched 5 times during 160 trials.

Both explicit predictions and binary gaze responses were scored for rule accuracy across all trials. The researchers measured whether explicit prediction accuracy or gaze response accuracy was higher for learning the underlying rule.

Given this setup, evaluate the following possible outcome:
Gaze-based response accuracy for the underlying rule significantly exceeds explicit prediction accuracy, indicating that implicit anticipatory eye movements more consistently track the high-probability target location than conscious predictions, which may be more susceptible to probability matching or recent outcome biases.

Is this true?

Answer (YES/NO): NO